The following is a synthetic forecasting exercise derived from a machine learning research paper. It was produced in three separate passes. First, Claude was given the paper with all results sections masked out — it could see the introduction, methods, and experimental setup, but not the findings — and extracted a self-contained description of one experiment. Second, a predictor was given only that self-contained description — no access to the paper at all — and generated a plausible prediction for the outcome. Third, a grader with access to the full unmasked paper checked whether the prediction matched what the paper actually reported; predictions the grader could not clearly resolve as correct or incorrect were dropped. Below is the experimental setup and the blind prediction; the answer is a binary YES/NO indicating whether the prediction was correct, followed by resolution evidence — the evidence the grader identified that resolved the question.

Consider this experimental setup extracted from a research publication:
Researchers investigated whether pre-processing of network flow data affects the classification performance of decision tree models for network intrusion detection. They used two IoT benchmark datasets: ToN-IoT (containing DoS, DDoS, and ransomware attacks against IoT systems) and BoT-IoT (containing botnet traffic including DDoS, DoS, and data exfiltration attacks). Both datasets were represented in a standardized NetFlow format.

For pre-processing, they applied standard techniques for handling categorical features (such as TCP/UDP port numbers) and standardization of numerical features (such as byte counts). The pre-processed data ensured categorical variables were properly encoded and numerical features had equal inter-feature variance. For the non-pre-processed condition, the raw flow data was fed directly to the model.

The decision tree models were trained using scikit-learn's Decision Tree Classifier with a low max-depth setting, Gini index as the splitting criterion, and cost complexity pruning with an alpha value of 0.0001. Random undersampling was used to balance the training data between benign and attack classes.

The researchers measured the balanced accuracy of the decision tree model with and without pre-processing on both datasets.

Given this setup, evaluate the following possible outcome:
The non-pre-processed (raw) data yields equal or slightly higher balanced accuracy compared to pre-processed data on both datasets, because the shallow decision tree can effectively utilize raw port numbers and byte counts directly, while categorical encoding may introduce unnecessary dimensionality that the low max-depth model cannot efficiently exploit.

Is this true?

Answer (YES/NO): NO